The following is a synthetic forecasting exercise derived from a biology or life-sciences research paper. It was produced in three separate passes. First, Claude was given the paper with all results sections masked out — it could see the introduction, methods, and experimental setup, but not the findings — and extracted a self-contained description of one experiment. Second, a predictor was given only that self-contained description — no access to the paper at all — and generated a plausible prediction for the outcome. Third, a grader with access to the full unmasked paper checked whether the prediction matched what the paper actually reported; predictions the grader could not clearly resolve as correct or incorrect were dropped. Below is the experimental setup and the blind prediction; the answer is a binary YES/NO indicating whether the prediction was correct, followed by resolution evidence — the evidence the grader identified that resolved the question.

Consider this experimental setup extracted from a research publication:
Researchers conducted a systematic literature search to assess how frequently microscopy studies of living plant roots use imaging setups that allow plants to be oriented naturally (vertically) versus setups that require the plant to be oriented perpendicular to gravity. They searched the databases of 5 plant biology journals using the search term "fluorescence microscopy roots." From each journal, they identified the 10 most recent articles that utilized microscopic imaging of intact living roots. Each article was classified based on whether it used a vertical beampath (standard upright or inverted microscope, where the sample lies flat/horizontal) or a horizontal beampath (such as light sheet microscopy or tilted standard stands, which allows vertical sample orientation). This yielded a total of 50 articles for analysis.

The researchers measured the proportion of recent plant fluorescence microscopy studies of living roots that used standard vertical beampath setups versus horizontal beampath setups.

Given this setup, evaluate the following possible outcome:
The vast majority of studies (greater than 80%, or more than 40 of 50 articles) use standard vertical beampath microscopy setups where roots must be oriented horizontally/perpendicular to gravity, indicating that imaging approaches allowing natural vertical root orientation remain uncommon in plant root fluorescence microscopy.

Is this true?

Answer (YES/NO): YES